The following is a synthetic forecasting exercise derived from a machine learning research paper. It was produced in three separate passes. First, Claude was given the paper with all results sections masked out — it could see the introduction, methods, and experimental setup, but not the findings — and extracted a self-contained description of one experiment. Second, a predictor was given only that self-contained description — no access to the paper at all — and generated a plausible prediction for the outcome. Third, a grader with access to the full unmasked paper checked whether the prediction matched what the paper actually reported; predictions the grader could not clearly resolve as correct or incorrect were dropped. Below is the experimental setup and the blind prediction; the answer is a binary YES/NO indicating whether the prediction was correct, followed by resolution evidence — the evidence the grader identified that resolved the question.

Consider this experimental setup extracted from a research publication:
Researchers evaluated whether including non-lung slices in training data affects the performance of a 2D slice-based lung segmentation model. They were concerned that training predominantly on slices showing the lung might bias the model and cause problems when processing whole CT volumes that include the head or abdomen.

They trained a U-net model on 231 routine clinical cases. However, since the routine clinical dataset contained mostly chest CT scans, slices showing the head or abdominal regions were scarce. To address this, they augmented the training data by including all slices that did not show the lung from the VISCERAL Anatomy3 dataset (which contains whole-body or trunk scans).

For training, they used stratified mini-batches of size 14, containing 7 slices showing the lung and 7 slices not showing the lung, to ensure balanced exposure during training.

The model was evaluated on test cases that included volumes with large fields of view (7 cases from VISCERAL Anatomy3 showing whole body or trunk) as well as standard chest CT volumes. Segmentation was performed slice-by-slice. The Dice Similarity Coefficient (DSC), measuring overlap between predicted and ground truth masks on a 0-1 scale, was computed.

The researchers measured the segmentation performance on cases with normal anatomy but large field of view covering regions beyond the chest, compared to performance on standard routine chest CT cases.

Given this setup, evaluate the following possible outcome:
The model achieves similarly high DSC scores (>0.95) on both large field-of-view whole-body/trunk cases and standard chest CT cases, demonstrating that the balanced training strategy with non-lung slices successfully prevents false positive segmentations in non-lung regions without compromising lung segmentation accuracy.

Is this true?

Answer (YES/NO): YES